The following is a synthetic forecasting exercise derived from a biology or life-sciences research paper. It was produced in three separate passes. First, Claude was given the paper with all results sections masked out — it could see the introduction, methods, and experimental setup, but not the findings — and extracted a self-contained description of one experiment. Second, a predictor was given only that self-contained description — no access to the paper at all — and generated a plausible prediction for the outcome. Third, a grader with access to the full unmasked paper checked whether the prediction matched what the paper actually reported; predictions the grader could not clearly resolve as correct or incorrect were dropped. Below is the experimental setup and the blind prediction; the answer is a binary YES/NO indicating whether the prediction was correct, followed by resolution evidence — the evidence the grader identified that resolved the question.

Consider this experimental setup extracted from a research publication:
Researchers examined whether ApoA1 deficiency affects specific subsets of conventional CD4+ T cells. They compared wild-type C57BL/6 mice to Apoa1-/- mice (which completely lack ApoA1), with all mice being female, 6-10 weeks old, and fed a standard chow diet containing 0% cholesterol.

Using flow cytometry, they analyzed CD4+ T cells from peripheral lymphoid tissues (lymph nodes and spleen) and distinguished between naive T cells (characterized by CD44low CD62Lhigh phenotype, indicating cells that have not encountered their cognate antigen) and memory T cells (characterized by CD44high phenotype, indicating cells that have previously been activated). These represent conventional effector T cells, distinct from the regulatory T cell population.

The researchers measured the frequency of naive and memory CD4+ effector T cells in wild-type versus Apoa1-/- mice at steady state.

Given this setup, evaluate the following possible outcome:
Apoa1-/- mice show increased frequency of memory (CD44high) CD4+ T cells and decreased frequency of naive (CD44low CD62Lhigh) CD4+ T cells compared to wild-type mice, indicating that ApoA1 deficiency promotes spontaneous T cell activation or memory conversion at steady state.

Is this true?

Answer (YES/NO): NO